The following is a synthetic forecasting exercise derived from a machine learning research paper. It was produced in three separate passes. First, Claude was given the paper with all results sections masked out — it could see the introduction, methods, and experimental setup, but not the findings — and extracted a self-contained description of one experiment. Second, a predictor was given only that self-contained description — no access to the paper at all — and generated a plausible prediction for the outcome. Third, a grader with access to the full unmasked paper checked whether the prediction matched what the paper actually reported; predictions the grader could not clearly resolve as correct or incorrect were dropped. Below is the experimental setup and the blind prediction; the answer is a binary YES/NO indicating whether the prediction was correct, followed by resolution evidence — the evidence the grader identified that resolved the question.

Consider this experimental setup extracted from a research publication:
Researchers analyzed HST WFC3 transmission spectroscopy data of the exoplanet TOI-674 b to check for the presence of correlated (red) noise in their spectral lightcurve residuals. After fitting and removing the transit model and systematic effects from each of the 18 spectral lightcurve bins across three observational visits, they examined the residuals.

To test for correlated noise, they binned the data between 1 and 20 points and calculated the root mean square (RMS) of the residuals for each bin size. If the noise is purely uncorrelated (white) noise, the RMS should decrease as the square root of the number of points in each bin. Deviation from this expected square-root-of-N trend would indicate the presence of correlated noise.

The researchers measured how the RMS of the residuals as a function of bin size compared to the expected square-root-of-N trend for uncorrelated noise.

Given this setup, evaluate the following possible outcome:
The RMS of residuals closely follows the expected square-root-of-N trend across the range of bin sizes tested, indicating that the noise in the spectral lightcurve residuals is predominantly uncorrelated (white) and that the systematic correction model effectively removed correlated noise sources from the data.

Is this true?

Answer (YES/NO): YES